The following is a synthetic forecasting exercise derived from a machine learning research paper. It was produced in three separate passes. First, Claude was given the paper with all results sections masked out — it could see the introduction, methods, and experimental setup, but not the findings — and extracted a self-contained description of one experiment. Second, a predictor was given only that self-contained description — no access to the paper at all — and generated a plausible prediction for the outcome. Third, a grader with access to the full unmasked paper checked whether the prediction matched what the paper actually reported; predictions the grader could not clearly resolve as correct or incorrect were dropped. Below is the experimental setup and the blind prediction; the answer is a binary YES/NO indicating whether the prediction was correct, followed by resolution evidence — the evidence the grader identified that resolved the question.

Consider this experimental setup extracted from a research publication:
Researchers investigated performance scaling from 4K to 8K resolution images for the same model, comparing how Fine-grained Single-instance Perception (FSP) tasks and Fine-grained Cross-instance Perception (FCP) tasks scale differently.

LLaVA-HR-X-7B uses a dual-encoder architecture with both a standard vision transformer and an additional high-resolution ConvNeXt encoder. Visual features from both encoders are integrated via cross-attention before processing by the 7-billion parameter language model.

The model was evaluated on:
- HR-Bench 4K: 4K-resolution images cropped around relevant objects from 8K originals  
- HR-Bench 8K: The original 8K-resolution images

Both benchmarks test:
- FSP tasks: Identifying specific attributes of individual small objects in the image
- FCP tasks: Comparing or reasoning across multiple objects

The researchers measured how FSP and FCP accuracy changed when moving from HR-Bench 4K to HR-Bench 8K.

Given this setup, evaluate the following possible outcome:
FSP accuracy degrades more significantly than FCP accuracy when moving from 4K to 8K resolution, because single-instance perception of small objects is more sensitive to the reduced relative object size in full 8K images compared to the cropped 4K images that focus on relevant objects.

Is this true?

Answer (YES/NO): YES